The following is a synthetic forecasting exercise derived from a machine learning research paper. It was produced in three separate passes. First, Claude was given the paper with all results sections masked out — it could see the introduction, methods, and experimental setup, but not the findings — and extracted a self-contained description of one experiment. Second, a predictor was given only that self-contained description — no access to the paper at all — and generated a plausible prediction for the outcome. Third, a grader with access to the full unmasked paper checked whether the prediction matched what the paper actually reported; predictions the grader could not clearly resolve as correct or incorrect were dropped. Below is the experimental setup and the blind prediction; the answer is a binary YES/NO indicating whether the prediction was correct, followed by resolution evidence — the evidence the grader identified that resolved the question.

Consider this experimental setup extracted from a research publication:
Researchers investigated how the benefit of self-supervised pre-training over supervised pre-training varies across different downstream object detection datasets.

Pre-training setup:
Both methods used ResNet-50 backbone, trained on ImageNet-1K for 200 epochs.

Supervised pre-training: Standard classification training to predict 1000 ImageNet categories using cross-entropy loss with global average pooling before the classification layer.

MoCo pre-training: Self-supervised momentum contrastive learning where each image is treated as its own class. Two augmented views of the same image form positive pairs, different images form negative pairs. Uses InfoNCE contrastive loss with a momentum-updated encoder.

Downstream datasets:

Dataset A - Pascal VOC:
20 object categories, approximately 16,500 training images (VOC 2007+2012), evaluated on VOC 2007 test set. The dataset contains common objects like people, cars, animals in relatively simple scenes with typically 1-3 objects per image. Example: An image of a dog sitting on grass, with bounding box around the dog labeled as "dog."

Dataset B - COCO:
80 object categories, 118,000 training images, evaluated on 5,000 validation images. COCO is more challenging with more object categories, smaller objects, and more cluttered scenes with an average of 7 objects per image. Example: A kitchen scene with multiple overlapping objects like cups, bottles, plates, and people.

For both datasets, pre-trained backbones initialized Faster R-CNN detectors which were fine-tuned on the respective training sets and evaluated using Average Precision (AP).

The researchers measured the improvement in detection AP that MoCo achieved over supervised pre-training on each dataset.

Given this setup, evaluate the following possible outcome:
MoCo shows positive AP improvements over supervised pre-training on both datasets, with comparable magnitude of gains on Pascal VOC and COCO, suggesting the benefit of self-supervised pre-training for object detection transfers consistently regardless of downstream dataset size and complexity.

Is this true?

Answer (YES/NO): NO